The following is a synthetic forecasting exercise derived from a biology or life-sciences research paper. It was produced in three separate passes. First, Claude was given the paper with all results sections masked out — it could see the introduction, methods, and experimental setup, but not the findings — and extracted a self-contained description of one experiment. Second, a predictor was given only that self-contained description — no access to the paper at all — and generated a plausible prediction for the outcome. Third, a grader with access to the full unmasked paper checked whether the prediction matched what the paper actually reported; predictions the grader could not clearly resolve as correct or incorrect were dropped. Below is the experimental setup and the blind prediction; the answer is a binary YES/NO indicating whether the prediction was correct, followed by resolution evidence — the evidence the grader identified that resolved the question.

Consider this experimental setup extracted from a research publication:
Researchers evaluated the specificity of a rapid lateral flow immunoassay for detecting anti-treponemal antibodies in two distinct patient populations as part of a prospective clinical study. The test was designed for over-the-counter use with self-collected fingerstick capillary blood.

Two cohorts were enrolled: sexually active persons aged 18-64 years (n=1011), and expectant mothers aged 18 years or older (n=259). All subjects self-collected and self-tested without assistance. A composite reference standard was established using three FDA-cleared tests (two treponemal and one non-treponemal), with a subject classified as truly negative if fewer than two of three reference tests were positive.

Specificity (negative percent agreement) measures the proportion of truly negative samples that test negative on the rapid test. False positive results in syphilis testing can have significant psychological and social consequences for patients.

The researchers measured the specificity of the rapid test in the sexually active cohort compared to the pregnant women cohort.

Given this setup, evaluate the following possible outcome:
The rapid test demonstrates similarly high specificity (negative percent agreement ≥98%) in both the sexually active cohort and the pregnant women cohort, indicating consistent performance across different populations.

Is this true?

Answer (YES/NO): YES